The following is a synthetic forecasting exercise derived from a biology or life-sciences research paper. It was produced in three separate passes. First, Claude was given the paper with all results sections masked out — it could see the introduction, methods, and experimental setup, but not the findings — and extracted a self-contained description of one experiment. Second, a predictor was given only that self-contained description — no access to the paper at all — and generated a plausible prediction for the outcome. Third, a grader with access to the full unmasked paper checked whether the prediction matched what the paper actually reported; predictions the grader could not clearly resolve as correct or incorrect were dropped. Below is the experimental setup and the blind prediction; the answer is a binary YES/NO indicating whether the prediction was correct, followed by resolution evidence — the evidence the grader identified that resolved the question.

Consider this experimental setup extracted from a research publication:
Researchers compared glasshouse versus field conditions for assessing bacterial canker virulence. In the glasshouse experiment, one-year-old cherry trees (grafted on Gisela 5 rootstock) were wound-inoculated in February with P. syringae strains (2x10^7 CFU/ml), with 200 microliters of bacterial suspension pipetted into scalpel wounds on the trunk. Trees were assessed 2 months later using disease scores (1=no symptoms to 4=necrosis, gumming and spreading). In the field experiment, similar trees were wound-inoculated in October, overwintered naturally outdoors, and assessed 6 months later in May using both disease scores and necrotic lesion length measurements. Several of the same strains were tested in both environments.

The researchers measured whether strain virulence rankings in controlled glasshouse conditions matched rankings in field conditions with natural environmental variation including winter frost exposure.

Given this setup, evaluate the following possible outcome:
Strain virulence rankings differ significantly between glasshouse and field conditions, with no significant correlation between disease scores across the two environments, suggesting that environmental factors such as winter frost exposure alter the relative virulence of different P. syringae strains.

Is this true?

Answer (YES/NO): NO